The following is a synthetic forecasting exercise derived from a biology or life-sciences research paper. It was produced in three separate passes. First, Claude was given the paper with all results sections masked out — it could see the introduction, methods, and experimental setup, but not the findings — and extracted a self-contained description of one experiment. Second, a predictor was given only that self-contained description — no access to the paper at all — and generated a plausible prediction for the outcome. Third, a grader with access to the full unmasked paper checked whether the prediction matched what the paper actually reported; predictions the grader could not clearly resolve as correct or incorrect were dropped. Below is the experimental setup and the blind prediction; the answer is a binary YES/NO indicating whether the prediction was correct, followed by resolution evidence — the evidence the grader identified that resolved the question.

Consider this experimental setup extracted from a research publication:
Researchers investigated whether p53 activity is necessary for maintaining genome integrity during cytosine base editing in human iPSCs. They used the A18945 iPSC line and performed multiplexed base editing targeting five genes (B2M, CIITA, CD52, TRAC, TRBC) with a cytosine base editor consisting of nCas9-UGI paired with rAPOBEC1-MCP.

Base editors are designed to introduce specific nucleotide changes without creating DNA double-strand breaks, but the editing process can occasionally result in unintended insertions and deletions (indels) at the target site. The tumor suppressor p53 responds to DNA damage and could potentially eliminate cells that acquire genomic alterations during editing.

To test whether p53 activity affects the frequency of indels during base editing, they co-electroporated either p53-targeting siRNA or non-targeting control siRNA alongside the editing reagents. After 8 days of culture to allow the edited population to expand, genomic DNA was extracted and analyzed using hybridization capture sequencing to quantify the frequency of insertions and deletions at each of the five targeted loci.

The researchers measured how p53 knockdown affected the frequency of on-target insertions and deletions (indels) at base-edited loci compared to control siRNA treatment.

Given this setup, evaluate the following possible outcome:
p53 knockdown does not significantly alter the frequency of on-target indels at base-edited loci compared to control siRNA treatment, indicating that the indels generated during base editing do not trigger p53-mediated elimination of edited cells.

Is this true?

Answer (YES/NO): YES